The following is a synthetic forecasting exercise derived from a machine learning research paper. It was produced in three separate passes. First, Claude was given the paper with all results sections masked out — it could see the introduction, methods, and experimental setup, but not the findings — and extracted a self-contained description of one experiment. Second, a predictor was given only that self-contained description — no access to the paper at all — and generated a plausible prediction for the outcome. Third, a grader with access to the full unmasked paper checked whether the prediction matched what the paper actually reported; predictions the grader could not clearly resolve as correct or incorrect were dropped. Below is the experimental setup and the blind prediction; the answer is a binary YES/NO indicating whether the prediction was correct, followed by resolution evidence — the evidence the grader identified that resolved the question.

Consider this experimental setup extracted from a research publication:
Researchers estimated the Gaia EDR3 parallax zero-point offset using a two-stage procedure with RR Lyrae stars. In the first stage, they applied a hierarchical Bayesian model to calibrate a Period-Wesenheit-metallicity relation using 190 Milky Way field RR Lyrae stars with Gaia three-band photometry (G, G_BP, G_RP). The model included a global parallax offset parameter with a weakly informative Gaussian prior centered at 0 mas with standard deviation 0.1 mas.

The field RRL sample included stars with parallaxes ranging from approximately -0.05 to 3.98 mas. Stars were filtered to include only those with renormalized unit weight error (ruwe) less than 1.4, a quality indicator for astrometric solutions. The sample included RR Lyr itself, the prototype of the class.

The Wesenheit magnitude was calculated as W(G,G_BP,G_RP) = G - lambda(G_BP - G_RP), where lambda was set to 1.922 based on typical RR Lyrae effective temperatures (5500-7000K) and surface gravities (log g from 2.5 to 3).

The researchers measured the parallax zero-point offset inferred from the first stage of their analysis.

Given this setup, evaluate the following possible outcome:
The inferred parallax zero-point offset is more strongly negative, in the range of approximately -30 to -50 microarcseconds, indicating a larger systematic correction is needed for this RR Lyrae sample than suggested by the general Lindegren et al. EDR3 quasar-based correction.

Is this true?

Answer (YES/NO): YES